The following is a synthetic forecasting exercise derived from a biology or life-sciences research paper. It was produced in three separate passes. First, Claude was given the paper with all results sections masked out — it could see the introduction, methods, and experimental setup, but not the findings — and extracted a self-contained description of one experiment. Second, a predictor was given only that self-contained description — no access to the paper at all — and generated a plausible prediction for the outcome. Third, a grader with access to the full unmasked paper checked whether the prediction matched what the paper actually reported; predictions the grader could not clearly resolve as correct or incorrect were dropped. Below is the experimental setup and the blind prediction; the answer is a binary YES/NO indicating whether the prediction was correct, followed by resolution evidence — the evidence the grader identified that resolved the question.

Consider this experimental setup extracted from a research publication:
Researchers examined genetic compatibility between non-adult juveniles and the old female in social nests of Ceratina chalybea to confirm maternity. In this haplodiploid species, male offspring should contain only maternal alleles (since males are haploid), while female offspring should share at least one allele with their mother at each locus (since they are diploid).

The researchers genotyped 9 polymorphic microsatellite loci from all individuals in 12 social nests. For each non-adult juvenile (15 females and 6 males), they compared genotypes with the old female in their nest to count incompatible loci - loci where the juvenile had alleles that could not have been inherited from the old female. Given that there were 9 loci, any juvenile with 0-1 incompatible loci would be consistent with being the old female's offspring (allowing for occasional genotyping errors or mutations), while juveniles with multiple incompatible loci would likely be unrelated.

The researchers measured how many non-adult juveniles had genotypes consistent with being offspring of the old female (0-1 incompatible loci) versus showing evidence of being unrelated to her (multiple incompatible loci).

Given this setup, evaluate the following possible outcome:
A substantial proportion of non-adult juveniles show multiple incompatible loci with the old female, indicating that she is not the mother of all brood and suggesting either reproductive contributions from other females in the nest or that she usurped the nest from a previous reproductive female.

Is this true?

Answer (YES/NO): NO